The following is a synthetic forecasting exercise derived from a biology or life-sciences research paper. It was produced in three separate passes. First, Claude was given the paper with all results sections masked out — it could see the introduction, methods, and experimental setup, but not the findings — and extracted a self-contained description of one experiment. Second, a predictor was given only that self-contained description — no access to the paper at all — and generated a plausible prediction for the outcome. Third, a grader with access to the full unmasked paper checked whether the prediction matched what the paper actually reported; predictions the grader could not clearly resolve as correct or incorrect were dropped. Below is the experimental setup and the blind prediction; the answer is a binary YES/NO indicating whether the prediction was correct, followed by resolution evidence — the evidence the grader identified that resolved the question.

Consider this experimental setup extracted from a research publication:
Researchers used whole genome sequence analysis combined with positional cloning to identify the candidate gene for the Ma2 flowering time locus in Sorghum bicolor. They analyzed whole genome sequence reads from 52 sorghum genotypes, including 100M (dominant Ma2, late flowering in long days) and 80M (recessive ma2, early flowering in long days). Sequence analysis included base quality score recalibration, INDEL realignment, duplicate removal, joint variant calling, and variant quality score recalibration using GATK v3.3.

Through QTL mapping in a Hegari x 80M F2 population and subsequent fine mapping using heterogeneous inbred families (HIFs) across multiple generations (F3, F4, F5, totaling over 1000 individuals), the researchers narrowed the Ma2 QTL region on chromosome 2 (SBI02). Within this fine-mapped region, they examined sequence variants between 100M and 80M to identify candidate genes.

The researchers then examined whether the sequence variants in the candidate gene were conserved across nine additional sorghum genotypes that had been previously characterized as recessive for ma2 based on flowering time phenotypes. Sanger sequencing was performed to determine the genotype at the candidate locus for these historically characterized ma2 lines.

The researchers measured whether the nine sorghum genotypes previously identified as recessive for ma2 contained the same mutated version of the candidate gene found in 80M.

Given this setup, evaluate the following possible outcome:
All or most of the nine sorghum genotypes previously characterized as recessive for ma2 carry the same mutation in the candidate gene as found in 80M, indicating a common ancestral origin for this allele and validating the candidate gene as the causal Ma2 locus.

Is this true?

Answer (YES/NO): YES